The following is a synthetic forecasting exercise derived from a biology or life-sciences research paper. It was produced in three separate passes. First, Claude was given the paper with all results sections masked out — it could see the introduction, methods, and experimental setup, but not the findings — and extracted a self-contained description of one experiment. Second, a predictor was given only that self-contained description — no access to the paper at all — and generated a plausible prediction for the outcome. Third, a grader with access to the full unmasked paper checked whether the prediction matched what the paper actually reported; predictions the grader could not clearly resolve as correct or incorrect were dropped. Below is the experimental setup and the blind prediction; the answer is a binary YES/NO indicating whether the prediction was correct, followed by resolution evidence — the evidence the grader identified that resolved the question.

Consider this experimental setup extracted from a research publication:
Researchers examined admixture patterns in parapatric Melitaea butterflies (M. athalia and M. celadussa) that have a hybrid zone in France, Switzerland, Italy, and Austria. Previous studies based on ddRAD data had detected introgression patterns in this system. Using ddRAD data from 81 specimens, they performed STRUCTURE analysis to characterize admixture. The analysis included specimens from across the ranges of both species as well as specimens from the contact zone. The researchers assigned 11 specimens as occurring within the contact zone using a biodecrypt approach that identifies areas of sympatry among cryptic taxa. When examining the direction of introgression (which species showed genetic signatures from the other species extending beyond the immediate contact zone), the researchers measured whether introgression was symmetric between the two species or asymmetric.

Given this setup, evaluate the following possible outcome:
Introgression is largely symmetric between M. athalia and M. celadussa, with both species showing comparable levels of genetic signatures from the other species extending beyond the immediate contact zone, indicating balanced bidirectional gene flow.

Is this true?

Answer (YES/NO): NO